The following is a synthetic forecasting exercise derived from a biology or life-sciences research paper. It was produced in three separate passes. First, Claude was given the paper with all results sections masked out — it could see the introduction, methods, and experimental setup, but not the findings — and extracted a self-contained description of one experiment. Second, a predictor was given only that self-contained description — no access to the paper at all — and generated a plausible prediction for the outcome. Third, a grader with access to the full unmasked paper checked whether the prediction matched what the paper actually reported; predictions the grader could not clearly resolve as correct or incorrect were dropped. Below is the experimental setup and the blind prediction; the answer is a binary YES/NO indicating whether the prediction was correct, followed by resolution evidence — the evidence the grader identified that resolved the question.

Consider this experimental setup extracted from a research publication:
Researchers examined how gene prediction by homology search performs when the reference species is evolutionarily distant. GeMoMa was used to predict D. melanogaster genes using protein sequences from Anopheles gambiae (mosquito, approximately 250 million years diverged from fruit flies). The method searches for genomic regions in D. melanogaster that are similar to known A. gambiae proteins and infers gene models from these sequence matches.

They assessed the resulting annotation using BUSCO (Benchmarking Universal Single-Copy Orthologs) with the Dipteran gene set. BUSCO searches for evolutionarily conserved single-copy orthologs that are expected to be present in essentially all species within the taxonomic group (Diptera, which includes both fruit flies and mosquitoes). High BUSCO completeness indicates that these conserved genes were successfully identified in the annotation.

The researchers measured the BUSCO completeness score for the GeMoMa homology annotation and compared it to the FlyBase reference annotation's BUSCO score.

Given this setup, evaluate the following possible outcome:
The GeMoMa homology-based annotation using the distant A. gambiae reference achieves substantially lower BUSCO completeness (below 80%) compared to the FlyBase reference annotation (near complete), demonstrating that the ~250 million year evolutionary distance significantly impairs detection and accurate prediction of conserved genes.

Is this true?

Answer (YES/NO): NO